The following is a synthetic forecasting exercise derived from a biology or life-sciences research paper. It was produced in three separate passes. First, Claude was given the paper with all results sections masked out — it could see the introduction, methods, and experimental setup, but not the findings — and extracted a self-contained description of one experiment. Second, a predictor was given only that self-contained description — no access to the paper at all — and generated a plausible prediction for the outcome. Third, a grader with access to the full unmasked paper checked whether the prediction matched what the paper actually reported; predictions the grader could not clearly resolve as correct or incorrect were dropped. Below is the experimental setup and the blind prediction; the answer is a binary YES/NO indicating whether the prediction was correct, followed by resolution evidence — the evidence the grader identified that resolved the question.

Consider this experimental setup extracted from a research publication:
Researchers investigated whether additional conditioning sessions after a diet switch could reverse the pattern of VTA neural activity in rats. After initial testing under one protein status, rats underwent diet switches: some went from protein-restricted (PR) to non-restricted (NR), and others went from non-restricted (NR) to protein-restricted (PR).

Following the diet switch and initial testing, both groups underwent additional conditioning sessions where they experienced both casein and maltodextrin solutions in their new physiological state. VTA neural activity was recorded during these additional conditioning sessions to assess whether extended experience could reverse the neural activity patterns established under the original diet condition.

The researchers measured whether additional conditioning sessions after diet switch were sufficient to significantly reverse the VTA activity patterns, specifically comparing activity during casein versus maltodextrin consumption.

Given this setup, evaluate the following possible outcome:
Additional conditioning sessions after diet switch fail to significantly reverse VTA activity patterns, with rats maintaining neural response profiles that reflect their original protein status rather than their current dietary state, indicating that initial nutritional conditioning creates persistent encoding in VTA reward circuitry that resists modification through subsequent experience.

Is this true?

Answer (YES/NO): YES